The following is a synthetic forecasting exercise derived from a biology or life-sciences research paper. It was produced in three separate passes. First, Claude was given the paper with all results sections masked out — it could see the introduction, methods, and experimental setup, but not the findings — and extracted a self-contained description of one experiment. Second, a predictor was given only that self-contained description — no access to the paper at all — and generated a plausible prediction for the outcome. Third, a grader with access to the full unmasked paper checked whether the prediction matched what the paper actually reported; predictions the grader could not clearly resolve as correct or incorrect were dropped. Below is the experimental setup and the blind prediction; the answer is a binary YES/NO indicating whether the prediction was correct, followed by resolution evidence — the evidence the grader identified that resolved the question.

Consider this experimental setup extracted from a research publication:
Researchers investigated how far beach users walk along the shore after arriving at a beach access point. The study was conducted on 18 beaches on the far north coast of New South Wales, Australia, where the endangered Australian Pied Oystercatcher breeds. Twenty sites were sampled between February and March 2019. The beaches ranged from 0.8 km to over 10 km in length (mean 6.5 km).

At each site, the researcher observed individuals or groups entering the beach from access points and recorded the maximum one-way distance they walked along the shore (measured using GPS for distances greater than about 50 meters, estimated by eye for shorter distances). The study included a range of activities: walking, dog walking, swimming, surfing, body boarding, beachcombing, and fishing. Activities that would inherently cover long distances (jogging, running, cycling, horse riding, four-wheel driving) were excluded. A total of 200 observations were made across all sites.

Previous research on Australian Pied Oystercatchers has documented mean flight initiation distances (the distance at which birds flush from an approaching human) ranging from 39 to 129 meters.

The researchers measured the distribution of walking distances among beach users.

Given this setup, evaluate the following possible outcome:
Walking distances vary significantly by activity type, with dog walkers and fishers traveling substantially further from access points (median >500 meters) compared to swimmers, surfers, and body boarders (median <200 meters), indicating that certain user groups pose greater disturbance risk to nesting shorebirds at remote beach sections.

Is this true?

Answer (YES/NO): NO